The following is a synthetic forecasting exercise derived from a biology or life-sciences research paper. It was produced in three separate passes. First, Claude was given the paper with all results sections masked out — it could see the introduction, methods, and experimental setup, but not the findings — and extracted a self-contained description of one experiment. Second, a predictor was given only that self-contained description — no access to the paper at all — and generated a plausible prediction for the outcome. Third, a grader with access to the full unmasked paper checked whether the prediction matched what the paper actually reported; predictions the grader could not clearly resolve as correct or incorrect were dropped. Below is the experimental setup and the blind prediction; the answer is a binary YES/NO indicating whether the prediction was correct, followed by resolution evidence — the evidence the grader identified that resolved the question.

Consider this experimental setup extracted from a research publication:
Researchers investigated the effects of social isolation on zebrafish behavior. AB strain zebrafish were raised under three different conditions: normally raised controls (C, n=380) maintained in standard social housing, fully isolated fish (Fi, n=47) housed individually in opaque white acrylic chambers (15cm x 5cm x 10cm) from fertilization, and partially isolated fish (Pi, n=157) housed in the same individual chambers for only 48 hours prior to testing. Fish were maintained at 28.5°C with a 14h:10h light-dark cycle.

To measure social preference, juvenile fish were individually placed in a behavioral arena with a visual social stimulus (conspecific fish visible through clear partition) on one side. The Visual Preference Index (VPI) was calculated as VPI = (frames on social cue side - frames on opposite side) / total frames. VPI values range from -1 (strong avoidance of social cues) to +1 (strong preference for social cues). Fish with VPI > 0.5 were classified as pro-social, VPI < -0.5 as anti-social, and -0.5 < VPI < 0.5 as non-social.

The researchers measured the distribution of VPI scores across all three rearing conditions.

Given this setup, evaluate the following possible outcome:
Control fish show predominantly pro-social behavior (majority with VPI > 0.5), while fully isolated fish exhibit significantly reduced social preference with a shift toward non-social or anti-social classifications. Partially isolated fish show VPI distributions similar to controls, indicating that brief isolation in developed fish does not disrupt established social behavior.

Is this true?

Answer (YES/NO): NO